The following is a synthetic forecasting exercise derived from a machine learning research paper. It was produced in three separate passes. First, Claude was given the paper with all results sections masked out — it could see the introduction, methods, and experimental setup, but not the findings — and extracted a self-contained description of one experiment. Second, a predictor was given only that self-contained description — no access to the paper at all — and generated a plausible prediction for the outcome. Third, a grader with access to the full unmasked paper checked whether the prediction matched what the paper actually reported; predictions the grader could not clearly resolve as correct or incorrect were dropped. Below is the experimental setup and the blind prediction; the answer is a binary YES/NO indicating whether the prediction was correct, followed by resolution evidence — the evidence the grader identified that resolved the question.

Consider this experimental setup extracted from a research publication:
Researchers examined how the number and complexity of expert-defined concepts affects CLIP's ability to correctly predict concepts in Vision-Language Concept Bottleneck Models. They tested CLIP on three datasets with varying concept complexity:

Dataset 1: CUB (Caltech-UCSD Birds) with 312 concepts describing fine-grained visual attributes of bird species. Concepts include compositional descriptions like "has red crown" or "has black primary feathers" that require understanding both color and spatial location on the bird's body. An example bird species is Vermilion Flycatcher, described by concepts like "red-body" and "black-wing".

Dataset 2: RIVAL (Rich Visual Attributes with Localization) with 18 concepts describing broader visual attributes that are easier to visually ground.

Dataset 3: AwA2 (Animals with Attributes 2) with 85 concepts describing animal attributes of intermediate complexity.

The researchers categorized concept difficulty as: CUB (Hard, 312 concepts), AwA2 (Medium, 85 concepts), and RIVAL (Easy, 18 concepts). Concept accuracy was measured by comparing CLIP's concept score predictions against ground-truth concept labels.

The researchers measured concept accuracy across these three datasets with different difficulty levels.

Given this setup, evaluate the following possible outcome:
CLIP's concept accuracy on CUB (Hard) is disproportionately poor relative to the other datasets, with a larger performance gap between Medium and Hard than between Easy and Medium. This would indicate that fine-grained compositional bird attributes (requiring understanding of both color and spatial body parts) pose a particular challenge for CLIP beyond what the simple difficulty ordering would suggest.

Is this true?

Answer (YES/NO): YES